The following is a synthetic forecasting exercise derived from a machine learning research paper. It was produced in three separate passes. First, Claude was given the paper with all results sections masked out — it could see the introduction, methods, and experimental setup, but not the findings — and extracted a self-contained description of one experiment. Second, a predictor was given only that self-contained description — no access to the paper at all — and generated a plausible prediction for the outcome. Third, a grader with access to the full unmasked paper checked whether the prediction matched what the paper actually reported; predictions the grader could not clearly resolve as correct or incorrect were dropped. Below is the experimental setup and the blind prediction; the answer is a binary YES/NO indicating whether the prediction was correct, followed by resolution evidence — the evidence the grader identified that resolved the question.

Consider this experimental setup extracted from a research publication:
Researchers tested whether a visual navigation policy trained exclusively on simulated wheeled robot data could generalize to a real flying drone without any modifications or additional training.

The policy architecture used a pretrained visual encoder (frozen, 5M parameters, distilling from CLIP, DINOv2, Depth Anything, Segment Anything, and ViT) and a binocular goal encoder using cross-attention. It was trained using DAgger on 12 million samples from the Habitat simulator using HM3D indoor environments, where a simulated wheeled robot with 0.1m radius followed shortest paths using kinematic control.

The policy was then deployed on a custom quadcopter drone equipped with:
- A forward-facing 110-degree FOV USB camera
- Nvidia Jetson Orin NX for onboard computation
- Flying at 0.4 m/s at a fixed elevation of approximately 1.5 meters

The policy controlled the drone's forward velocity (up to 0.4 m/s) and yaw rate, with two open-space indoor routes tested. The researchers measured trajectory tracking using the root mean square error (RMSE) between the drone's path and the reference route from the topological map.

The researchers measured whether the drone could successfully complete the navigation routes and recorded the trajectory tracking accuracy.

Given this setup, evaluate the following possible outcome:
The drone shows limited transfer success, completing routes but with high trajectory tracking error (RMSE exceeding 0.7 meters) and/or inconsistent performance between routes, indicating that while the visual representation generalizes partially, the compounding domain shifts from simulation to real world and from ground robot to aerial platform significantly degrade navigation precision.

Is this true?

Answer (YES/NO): NO